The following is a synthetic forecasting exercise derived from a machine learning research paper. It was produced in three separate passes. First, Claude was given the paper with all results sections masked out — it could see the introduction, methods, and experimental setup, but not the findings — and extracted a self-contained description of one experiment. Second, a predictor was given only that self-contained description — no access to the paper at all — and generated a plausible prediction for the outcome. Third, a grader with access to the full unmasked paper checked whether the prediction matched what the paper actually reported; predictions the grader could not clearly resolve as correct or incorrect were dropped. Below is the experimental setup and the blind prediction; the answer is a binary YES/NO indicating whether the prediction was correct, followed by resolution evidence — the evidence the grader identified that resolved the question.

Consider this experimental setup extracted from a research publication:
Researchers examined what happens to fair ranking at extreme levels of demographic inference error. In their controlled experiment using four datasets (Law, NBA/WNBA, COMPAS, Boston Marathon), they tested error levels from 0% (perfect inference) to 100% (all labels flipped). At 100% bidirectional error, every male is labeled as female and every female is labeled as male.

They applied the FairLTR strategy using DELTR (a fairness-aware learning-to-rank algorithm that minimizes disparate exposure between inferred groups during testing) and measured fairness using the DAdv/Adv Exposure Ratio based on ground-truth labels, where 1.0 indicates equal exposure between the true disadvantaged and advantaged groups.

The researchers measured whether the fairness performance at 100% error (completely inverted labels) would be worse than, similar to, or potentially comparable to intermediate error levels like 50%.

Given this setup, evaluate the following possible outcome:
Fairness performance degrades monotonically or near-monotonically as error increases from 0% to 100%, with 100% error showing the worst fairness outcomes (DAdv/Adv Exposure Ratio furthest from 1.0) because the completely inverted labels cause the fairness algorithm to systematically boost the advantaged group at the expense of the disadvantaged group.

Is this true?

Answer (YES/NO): NO